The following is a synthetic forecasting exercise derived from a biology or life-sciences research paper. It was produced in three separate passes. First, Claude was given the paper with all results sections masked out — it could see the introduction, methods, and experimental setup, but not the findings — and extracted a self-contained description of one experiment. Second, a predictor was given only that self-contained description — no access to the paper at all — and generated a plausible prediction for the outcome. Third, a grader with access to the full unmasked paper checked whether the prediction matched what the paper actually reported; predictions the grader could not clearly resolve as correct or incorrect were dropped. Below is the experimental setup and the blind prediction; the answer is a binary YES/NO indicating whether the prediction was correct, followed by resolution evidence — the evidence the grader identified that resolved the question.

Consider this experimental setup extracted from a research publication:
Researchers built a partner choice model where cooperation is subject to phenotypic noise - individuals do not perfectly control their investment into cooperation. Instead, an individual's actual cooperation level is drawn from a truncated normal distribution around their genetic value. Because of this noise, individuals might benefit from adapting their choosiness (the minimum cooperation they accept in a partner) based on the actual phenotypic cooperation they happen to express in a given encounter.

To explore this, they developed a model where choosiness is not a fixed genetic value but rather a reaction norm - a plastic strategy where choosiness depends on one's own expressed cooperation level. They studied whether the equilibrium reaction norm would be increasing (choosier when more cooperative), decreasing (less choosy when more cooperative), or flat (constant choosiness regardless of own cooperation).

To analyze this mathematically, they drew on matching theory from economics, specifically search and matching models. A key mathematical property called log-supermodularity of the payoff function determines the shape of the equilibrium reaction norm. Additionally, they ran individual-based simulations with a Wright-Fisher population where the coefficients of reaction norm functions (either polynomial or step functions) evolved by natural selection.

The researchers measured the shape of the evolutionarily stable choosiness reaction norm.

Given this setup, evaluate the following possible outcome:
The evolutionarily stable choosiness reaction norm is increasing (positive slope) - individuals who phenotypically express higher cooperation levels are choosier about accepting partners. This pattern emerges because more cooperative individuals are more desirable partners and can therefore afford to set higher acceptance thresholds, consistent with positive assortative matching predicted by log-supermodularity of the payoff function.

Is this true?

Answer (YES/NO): YES